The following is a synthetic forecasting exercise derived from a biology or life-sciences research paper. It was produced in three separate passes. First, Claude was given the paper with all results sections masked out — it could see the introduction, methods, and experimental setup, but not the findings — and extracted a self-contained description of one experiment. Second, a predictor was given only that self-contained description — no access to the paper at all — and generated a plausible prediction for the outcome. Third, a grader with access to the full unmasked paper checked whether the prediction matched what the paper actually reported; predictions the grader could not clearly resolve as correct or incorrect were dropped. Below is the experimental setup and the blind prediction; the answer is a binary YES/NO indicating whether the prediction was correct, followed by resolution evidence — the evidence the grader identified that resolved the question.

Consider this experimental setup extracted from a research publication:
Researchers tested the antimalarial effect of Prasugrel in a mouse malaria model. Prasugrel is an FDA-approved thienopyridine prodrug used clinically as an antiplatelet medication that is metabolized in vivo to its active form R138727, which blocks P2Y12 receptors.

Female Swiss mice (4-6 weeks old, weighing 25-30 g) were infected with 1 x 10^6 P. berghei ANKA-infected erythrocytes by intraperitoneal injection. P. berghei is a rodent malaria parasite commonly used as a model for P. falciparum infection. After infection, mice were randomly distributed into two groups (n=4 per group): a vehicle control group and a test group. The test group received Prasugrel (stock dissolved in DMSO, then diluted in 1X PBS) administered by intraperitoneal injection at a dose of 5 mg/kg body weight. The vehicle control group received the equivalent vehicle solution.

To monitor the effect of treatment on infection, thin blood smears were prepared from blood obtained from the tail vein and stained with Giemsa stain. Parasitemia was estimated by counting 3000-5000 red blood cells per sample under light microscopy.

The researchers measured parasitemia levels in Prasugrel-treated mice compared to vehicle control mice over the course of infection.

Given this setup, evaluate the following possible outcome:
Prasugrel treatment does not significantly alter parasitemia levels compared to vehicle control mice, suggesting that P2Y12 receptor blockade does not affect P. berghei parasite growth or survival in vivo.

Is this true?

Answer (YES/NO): NO